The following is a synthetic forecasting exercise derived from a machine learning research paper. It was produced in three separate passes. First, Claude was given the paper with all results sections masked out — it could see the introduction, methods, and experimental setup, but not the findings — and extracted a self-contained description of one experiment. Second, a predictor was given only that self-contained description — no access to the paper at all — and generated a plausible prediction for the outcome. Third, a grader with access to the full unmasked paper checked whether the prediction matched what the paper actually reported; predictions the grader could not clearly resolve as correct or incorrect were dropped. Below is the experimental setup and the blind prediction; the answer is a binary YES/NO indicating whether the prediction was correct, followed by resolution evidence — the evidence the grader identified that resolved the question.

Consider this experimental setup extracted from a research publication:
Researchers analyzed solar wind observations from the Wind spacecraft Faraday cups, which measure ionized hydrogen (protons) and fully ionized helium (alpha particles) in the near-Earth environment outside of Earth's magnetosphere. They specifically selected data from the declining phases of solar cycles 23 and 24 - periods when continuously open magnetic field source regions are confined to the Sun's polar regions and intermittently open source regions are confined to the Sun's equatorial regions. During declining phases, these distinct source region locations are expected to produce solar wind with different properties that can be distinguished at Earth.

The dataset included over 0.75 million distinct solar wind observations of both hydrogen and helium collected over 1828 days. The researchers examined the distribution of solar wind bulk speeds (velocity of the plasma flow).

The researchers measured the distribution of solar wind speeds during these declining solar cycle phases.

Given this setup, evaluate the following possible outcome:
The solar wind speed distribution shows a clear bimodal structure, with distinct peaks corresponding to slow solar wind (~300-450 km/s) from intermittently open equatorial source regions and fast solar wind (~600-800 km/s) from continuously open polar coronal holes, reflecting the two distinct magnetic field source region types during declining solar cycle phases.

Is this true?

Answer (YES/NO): YES